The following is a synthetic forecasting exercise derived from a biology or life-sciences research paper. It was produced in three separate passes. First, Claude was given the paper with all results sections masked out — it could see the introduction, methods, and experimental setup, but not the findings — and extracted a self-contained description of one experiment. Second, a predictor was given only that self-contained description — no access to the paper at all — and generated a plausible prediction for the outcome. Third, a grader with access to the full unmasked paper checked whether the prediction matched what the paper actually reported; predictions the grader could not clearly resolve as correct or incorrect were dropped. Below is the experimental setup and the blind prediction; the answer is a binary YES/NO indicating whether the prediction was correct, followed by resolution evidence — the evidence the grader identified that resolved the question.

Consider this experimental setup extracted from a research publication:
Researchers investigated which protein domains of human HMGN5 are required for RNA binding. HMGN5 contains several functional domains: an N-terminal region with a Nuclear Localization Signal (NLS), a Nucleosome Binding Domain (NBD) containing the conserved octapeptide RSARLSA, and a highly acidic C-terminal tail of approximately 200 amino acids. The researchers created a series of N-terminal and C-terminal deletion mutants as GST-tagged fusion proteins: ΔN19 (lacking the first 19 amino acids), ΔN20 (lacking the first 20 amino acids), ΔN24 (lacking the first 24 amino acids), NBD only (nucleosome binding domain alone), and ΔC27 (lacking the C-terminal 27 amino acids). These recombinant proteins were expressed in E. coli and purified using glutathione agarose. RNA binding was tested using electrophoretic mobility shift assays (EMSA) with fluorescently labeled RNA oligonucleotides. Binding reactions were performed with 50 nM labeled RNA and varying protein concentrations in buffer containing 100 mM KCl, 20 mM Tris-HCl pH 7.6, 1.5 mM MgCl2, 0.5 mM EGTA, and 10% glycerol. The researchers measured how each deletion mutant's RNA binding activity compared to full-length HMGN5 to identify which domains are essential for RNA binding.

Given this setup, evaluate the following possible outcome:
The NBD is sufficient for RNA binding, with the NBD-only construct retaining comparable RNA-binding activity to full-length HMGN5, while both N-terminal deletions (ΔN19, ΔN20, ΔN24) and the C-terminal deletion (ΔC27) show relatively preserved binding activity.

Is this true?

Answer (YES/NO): NO